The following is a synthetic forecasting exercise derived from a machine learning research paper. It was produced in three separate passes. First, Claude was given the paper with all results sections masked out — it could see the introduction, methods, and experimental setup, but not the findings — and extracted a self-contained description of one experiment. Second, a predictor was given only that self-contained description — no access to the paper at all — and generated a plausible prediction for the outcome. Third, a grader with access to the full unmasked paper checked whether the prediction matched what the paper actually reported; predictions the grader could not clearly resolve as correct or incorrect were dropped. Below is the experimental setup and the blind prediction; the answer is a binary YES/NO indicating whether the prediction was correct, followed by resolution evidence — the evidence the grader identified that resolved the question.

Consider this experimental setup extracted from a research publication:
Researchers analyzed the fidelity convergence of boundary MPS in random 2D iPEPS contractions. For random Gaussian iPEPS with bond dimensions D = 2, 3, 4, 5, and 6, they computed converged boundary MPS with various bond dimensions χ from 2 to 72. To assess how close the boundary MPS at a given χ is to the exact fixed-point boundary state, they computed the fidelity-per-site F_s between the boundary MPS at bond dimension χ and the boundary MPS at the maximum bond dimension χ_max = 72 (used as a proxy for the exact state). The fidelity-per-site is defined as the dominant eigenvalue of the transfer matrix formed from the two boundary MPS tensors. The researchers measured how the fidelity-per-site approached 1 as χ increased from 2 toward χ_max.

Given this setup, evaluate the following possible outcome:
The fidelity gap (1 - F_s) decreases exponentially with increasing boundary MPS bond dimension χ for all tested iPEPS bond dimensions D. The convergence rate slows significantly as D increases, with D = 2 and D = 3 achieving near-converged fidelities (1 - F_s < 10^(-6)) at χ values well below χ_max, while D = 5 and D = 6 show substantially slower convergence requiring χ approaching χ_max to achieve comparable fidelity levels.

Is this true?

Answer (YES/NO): NO